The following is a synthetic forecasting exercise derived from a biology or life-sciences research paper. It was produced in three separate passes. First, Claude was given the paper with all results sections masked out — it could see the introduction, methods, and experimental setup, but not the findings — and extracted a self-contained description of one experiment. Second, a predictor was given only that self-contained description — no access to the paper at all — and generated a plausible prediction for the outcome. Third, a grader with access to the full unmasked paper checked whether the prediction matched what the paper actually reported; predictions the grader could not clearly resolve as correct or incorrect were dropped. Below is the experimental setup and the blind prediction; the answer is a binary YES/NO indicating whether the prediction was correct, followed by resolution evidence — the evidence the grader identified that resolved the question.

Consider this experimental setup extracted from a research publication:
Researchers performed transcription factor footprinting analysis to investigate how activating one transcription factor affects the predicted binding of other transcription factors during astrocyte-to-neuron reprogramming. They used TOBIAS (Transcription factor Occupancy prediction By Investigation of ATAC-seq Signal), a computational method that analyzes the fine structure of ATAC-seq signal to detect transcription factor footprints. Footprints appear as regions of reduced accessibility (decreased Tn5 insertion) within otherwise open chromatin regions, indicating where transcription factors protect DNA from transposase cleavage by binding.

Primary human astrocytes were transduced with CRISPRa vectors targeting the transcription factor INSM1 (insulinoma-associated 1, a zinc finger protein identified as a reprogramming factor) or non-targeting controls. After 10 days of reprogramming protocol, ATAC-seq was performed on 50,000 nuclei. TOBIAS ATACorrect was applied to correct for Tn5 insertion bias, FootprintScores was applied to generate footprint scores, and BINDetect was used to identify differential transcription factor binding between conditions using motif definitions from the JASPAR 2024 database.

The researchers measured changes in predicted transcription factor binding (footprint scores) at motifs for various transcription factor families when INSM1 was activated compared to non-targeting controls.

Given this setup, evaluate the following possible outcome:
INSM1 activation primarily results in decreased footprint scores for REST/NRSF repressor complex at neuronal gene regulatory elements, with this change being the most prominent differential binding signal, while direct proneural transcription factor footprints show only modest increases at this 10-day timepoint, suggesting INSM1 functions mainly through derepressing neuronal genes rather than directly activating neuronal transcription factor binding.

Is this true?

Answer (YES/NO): NO